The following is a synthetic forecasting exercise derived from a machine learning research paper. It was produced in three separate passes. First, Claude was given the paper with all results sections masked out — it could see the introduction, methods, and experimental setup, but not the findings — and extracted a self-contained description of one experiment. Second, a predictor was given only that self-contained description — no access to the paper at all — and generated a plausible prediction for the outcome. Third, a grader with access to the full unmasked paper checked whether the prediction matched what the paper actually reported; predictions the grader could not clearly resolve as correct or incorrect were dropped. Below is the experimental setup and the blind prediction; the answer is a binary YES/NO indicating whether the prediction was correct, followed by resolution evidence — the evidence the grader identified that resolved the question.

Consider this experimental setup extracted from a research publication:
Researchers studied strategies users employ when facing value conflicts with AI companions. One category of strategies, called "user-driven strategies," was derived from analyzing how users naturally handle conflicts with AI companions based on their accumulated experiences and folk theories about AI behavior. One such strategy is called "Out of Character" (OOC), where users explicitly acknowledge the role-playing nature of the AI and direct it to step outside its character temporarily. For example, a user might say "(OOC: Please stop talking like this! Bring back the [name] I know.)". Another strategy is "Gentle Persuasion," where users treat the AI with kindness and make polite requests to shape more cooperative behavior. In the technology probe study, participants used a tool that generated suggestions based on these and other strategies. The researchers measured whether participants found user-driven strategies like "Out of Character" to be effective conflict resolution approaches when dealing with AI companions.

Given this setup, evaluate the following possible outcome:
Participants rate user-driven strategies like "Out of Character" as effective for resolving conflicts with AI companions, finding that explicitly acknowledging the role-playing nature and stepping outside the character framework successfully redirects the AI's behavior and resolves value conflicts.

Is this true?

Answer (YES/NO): YES